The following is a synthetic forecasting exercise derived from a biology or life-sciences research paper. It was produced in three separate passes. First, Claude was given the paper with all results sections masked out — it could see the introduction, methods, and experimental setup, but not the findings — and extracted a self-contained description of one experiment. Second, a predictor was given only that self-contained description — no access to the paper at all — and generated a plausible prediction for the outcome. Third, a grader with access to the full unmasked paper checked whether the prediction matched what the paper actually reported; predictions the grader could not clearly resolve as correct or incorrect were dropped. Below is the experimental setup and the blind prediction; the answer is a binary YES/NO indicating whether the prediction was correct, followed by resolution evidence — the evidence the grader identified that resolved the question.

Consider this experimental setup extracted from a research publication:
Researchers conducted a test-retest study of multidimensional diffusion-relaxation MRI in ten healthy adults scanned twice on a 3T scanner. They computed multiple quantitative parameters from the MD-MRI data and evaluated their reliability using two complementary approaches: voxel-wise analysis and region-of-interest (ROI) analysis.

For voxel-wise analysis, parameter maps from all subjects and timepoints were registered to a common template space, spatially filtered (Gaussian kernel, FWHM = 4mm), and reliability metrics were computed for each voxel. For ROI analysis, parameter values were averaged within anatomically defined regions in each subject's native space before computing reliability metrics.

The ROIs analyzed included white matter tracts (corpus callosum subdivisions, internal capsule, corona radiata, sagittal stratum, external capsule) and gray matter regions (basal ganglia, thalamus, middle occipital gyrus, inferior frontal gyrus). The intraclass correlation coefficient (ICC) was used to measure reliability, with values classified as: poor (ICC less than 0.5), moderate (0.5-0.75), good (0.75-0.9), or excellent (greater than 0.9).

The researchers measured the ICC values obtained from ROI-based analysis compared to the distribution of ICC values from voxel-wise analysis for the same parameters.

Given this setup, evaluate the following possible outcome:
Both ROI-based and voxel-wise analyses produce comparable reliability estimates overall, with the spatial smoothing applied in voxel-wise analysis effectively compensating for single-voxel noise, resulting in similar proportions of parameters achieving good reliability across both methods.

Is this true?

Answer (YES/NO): NO